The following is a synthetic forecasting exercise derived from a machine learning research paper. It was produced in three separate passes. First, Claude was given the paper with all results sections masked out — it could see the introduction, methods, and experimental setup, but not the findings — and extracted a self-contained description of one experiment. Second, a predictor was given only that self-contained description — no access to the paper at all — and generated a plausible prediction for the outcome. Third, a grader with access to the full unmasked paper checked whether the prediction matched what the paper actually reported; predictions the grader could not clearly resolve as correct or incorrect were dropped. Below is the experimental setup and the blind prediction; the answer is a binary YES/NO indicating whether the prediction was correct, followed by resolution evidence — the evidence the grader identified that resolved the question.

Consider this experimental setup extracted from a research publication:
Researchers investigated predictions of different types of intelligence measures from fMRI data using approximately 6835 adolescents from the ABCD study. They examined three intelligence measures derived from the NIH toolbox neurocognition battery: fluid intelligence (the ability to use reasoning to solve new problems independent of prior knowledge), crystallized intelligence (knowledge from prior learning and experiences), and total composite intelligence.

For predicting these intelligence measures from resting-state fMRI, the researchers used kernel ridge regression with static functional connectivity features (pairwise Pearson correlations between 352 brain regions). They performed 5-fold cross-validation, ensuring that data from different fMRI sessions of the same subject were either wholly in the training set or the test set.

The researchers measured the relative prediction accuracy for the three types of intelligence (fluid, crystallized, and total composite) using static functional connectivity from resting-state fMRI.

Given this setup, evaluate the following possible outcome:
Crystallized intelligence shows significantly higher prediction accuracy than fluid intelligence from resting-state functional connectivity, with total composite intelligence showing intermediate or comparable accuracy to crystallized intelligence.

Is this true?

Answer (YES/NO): YES